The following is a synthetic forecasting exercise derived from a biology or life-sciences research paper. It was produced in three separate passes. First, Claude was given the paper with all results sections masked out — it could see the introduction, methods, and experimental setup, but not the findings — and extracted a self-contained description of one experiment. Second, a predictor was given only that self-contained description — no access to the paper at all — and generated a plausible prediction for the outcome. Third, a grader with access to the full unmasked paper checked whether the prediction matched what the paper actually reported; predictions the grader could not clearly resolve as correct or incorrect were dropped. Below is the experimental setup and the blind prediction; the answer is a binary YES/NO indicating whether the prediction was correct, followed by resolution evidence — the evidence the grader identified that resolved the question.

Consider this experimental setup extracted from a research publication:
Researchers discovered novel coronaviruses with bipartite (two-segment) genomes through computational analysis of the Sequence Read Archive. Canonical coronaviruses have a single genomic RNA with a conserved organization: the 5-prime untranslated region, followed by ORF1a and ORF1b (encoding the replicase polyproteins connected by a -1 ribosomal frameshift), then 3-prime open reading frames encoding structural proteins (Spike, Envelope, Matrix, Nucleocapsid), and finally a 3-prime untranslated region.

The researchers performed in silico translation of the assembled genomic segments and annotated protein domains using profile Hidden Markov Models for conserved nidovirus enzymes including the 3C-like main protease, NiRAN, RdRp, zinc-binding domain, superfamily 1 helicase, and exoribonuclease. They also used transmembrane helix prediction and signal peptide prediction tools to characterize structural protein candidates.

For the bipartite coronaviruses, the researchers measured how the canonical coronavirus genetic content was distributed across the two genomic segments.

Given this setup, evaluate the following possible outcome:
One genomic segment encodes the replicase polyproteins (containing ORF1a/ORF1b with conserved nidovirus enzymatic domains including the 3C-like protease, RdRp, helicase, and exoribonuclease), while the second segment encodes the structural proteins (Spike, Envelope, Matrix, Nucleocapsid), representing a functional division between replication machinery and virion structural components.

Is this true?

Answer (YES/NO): YES